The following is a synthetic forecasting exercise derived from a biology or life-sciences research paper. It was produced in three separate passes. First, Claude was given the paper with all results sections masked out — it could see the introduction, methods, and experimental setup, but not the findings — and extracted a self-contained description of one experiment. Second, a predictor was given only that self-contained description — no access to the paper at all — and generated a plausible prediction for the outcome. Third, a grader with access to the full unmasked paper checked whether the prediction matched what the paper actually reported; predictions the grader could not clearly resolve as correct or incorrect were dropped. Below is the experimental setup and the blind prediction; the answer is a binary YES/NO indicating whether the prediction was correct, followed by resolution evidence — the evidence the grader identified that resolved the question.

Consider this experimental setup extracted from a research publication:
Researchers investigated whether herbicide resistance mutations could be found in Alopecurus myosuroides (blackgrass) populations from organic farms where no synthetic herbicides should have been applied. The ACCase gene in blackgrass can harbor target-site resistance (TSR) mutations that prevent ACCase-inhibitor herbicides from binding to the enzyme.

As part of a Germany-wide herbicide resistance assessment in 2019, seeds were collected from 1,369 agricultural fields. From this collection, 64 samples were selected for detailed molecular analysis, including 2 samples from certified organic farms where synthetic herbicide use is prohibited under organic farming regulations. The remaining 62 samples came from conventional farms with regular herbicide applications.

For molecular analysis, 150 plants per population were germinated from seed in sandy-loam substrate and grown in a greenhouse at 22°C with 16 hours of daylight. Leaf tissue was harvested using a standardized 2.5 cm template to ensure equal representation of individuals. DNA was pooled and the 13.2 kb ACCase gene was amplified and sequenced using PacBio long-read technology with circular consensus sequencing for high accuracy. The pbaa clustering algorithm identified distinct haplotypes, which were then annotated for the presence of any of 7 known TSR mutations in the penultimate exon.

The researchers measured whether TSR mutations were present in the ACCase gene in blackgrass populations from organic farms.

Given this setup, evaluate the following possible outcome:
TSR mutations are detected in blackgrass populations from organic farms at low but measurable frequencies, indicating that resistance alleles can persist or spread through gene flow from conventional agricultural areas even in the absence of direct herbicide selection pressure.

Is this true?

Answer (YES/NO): NO